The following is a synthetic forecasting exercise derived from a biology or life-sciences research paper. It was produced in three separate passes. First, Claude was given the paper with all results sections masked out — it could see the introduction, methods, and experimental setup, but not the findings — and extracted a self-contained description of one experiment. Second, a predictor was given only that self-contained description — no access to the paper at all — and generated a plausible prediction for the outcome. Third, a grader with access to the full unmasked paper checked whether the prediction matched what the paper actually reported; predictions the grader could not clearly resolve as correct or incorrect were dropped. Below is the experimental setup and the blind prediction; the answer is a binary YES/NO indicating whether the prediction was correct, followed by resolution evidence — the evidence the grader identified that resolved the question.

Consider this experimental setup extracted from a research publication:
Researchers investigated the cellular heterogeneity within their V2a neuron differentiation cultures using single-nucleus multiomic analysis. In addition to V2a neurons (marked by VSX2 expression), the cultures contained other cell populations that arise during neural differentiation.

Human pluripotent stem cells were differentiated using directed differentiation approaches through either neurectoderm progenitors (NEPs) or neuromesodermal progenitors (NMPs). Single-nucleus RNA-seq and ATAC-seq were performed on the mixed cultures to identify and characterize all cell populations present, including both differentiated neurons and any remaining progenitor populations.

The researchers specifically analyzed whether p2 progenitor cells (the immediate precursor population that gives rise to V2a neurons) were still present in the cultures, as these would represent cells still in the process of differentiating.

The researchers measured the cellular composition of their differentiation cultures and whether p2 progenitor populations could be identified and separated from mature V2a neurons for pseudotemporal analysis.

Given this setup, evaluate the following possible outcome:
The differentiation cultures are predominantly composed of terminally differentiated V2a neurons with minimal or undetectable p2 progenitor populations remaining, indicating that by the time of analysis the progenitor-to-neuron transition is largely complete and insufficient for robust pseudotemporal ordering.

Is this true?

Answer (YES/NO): NO